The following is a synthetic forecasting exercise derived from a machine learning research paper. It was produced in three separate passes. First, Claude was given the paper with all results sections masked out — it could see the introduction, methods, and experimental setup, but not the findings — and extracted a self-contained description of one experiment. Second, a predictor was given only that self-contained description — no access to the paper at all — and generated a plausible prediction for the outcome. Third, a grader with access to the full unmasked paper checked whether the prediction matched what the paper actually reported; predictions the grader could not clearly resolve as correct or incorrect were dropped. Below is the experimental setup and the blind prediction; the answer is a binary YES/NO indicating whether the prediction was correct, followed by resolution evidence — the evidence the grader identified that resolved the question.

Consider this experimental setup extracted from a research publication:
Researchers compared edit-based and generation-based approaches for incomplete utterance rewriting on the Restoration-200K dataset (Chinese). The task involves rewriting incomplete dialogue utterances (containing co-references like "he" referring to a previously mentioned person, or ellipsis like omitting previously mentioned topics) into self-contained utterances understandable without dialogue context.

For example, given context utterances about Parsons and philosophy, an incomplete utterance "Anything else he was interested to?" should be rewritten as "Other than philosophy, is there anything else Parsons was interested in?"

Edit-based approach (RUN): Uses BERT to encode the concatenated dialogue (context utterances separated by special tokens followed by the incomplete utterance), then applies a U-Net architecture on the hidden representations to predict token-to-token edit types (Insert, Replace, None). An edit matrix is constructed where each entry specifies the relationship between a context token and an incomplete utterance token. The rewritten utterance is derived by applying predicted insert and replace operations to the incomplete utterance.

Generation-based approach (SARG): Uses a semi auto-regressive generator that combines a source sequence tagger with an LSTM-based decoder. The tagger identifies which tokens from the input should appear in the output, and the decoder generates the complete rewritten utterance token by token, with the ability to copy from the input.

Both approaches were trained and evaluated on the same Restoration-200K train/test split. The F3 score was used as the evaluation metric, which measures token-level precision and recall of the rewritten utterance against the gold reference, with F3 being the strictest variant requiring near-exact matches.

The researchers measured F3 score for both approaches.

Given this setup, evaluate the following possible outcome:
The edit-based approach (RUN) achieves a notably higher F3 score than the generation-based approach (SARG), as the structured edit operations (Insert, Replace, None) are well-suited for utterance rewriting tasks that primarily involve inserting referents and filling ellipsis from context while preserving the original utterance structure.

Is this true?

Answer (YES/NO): YES